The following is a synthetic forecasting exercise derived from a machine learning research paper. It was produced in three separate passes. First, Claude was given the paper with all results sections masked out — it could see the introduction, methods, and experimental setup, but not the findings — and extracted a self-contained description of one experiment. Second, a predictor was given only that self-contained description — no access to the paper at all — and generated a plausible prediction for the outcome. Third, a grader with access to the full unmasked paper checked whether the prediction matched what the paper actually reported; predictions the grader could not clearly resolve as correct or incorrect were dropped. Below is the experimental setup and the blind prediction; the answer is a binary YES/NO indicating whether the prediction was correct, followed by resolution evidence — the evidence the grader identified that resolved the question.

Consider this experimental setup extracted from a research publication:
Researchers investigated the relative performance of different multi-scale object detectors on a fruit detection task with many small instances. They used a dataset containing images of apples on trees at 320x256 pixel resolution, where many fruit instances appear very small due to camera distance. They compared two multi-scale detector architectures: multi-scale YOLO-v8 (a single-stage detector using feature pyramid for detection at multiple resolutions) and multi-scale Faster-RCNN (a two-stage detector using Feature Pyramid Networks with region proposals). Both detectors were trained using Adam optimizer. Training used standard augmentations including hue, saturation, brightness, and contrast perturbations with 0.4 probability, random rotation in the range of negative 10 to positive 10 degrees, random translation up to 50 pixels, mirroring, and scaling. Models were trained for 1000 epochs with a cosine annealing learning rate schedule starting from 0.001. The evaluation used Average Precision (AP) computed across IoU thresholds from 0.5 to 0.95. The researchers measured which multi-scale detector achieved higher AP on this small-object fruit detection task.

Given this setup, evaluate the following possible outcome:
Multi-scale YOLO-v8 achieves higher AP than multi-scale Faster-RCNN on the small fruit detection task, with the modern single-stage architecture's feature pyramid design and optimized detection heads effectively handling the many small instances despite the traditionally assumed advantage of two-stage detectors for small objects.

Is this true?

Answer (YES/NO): YES